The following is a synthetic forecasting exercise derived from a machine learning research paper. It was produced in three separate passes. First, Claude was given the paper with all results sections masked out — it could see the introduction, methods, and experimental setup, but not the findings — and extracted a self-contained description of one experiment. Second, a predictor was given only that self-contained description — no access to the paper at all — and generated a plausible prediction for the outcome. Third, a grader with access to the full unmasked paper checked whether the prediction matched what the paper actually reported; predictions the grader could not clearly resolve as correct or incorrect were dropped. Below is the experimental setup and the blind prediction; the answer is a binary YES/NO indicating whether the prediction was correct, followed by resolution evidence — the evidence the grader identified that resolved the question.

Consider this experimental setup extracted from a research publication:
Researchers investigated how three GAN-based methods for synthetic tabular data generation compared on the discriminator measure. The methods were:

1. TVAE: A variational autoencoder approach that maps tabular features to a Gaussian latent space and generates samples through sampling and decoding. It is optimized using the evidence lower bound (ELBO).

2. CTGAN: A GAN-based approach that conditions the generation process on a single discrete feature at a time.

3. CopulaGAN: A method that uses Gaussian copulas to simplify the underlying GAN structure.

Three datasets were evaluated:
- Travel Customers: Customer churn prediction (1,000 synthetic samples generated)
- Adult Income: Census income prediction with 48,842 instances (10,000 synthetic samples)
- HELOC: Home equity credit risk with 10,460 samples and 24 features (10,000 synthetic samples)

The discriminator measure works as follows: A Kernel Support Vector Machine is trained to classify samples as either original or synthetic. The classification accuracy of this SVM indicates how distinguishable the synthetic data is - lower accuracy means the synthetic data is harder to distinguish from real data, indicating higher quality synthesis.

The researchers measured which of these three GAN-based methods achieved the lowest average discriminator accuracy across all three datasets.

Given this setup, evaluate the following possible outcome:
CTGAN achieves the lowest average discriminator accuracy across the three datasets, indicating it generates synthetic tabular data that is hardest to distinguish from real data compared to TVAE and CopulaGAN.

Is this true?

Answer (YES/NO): YES